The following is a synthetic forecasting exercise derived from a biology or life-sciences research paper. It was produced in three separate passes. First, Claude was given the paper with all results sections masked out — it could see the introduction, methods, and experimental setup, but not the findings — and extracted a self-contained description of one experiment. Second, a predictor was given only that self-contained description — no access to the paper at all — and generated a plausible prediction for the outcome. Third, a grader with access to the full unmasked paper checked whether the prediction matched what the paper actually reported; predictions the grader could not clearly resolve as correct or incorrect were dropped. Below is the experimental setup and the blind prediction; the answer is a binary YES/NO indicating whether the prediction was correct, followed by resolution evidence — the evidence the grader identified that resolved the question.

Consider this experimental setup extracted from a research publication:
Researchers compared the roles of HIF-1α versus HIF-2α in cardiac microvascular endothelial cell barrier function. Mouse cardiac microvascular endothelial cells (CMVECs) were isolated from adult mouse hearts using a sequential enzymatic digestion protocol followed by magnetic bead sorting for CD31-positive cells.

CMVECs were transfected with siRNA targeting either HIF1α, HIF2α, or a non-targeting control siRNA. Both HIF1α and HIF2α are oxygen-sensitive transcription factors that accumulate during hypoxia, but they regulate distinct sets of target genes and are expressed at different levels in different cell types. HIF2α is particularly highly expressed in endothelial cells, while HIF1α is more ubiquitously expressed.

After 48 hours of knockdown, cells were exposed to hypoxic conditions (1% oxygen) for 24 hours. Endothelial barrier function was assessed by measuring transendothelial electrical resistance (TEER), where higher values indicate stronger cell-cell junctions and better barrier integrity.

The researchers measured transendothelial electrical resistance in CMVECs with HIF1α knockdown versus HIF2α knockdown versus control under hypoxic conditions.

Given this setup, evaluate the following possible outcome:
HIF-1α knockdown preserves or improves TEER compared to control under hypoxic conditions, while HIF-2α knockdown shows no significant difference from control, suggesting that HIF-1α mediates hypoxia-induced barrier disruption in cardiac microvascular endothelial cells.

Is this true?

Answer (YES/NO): NO